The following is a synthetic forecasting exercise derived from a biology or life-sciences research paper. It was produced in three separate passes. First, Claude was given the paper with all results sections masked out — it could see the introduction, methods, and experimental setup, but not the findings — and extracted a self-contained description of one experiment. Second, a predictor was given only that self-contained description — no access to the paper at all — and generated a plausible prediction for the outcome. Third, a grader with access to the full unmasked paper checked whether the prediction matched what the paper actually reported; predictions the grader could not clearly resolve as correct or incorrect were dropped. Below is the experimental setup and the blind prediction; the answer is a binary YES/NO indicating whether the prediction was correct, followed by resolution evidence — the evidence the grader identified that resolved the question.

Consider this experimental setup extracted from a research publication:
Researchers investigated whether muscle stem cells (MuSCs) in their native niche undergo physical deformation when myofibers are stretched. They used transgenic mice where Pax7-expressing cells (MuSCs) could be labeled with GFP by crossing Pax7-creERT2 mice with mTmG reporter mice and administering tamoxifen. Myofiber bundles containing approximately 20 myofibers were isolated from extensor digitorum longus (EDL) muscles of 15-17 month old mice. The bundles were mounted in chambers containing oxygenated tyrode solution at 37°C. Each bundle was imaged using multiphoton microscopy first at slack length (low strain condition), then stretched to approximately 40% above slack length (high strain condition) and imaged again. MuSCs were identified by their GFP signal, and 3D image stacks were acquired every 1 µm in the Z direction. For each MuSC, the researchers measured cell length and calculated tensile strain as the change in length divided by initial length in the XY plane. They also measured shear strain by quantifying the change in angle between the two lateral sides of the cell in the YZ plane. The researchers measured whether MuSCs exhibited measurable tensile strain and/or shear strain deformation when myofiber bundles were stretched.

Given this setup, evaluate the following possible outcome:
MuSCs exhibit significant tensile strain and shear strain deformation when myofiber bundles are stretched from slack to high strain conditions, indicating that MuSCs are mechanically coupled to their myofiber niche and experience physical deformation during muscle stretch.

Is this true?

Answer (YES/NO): YES